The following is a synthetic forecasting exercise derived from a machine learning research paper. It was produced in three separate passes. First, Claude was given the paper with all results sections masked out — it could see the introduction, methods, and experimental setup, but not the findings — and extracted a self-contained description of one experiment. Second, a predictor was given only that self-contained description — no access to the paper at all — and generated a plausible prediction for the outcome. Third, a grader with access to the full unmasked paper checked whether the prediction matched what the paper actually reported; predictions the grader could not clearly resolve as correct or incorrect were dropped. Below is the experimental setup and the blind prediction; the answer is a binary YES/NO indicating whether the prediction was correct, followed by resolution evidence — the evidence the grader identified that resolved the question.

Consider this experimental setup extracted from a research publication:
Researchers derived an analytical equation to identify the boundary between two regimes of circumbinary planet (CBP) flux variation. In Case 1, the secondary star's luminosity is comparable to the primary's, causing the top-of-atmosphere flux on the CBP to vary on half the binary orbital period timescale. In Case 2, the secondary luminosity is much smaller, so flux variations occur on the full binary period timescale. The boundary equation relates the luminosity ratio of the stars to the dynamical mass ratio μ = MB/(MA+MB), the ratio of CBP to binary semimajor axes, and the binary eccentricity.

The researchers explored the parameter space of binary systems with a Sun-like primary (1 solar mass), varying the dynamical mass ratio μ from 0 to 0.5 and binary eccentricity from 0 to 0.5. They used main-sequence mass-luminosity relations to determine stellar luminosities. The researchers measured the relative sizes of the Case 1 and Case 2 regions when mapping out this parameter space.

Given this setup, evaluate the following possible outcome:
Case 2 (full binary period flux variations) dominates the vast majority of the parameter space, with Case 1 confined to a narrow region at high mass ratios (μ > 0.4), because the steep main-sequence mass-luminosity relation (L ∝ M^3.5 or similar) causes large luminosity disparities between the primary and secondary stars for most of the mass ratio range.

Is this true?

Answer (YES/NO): YES